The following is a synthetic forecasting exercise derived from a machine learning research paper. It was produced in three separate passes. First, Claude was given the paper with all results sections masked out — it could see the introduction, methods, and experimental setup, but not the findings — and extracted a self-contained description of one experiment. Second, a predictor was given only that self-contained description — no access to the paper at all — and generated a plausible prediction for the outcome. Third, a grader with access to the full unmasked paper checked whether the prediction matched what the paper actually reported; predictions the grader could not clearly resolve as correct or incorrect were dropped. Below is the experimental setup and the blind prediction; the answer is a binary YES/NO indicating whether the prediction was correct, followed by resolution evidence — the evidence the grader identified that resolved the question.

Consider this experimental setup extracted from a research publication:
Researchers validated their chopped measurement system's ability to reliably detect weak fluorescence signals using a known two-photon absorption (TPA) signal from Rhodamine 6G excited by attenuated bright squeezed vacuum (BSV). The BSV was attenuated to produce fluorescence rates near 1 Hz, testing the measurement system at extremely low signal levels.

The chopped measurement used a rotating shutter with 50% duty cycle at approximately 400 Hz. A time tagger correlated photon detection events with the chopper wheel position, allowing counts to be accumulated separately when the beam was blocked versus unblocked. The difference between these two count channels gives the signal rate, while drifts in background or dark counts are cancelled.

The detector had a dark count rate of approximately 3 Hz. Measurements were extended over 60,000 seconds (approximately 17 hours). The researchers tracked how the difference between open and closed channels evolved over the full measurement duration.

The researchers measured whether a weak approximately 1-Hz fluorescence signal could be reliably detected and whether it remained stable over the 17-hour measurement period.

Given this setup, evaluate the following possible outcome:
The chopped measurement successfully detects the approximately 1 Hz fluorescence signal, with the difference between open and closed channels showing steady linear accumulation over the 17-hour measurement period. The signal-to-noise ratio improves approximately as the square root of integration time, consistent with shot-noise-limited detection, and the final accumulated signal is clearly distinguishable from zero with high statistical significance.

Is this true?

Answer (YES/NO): YES